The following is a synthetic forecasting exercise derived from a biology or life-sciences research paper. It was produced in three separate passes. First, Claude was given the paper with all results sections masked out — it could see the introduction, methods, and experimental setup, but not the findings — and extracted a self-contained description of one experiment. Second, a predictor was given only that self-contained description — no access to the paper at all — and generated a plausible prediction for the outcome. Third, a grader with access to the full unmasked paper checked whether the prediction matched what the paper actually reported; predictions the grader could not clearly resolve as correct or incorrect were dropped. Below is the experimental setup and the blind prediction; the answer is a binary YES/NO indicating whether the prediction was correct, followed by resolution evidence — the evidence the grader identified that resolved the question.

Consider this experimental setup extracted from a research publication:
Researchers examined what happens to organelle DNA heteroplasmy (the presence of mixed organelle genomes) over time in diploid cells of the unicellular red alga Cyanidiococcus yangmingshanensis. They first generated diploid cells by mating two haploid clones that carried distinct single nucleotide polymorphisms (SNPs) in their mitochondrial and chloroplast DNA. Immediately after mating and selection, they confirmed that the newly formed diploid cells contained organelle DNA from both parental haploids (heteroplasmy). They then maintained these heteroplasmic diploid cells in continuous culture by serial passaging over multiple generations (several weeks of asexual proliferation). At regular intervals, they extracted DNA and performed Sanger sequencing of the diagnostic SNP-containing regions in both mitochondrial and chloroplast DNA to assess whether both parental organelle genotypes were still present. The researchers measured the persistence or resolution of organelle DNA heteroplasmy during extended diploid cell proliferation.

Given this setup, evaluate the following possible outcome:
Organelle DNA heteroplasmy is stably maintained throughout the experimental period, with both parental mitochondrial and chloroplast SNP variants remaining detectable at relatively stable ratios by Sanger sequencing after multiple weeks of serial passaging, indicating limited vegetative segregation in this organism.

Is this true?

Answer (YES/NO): NO